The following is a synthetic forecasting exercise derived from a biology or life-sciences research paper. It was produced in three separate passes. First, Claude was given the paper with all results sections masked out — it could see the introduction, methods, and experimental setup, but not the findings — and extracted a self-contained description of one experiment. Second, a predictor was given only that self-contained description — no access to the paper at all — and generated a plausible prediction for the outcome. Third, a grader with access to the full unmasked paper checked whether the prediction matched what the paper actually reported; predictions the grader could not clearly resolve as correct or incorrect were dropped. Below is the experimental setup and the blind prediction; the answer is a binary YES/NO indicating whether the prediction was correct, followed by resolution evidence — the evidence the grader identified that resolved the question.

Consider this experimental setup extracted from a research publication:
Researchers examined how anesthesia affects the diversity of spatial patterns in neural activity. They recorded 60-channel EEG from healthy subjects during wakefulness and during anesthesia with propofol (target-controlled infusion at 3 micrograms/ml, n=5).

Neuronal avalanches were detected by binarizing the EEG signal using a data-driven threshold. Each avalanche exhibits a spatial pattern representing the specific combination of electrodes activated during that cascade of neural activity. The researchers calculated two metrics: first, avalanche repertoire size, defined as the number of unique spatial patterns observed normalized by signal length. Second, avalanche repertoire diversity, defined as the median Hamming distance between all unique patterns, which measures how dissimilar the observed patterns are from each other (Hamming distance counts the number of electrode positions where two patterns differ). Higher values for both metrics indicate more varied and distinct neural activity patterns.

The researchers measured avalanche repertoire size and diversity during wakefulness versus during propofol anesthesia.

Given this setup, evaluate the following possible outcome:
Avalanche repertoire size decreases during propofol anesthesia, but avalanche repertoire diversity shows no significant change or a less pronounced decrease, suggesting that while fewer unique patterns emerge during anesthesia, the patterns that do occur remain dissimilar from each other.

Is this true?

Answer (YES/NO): NO